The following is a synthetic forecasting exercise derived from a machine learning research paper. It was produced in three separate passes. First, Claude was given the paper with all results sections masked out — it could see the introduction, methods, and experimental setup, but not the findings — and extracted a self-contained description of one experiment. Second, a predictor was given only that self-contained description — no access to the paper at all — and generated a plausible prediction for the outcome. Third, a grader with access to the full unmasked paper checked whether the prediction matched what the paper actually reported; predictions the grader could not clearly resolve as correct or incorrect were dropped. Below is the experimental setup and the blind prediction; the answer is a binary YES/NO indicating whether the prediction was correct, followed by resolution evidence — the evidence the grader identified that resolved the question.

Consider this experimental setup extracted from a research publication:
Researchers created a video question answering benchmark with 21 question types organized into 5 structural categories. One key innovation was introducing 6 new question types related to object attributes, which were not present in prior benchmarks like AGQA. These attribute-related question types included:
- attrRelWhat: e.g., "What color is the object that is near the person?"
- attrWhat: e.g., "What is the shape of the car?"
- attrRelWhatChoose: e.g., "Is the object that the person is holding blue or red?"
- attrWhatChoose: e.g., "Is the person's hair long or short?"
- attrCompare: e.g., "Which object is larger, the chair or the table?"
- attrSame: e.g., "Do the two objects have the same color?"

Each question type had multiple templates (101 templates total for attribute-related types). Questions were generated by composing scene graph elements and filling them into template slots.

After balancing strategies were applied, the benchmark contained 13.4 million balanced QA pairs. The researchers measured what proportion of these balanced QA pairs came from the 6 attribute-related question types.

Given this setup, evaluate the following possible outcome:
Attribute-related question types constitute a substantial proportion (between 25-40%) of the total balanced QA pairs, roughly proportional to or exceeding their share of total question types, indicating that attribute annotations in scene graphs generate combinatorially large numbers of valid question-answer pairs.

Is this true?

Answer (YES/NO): NO